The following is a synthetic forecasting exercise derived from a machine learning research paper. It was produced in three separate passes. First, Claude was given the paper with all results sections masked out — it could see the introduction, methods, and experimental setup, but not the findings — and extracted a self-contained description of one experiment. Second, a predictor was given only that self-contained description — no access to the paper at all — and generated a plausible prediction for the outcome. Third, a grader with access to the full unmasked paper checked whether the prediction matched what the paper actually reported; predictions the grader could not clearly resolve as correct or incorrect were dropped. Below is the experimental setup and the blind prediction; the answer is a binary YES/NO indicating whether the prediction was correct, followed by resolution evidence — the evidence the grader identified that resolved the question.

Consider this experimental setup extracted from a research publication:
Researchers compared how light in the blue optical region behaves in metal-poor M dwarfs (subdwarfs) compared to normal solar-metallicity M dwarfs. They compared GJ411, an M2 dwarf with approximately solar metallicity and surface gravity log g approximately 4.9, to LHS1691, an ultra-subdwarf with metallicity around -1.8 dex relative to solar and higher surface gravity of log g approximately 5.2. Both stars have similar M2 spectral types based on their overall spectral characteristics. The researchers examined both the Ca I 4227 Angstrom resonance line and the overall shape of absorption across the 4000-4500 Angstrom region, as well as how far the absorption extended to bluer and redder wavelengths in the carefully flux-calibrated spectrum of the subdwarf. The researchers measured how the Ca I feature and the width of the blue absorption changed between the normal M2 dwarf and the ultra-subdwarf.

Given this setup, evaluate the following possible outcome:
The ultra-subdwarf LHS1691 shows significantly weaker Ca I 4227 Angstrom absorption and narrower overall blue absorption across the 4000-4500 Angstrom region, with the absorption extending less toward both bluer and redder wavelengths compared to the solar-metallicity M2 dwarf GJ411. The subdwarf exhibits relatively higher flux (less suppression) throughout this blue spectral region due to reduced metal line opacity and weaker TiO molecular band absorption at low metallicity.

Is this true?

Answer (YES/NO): NO